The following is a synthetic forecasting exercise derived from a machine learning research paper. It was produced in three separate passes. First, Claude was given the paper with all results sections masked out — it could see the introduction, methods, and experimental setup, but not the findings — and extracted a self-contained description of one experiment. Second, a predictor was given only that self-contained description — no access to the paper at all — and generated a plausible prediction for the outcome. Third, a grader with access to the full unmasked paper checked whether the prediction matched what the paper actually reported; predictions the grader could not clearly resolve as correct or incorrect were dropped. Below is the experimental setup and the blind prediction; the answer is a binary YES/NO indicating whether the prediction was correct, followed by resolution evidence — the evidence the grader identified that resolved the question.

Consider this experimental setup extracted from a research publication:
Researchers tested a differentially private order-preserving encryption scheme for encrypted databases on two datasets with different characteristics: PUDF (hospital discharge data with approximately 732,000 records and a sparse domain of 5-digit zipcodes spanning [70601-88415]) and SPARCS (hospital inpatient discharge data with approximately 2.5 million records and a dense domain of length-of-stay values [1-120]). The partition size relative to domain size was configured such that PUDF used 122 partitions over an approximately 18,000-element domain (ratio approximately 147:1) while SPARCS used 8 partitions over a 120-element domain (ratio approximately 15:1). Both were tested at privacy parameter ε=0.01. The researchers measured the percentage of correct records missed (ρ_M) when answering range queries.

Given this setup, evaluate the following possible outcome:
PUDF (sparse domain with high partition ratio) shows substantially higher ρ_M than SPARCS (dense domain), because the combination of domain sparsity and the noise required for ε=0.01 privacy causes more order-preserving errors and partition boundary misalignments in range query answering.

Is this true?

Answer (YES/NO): NO